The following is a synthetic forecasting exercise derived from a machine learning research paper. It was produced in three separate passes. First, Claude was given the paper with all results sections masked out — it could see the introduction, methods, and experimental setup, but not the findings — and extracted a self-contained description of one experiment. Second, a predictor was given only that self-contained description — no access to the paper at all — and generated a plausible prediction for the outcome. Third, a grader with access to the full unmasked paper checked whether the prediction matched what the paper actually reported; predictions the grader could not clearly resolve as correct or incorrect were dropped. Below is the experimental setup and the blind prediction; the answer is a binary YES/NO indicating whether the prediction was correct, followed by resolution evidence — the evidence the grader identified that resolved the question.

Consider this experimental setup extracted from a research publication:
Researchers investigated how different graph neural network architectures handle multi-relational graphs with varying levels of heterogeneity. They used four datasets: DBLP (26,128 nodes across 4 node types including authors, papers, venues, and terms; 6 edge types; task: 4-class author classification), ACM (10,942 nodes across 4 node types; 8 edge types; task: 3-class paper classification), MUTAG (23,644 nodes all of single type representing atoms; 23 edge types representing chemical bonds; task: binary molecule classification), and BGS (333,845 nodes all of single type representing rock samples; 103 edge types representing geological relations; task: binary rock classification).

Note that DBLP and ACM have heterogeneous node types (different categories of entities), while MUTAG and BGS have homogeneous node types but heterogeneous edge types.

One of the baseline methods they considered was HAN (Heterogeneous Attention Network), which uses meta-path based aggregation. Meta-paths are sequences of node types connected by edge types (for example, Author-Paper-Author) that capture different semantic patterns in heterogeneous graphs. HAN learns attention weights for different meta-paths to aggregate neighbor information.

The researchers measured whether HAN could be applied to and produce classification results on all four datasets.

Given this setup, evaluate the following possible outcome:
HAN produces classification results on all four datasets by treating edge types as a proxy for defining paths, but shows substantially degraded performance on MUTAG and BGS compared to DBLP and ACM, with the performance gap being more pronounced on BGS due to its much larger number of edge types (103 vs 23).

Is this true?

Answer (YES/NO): NO